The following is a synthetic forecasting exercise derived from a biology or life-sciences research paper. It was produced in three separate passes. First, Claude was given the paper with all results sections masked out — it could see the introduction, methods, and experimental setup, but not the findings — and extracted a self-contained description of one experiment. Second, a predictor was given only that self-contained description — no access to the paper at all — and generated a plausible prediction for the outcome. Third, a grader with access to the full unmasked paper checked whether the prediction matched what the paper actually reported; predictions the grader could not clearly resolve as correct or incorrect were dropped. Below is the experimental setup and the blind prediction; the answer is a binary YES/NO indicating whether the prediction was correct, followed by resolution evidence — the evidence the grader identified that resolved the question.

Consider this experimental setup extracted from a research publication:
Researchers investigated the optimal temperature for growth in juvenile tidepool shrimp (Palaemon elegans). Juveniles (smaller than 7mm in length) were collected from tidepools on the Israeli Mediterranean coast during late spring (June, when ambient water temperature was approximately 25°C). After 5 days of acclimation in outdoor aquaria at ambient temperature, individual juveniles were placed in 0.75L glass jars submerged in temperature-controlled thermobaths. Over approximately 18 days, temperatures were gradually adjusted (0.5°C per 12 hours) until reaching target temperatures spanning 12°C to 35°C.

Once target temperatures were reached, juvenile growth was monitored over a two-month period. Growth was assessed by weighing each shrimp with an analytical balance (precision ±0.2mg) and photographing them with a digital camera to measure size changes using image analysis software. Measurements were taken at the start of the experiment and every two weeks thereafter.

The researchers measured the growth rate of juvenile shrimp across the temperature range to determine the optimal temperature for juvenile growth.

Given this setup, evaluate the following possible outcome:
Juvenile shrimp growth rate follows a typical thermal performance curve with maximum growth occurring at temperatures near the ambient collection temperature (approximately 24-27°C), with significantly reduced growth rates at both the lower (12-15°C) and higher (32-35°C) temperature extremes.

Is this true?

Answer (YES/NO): NO